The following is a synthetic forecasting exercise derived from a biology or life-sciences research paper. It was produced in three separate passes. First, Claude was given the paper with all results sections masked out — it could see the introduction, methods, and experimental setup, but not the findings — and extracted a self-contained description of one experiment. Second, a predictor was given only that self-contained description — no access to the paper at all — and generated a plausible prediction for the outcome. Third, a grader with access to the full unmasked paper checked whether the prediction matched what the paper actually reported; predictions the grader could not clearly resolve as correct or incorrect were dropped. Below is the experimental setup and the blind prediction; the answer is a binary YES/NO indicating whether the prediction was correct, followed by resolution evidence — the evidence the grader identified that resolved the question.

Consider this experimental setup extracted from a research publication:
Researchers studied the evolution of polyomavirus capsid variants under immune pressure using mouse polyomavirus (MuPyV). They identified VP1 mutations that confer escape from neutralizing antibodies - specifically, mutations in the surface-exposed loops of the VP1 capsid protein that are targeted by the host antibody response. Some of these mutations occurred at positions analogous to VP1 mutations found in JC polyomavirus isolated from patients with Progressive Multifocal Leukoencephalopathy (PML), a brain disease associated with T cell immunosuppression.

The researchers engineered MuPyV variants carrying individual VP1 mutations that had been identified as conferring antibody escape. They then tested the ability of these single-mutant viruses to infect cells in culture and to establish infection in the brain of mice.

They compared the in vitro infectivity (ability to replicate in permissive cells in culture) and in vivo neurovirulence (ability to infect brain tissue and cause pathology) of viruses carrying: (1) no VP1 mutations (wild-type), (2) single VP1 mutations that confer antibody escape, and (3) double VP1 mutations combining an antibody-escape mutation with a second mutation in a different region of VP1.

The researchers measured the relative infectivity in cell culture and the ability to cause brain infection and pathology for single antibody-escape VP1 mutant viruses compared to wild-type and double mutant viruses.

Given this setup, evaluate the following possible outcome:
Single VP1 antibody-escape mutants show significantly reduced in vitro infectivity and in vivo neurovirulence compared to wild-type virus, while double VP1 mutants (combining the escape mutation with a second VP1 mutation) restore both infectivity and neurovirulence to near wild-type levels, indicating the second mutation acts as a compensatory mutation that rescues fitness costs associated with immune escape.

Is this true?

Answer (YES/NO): NO